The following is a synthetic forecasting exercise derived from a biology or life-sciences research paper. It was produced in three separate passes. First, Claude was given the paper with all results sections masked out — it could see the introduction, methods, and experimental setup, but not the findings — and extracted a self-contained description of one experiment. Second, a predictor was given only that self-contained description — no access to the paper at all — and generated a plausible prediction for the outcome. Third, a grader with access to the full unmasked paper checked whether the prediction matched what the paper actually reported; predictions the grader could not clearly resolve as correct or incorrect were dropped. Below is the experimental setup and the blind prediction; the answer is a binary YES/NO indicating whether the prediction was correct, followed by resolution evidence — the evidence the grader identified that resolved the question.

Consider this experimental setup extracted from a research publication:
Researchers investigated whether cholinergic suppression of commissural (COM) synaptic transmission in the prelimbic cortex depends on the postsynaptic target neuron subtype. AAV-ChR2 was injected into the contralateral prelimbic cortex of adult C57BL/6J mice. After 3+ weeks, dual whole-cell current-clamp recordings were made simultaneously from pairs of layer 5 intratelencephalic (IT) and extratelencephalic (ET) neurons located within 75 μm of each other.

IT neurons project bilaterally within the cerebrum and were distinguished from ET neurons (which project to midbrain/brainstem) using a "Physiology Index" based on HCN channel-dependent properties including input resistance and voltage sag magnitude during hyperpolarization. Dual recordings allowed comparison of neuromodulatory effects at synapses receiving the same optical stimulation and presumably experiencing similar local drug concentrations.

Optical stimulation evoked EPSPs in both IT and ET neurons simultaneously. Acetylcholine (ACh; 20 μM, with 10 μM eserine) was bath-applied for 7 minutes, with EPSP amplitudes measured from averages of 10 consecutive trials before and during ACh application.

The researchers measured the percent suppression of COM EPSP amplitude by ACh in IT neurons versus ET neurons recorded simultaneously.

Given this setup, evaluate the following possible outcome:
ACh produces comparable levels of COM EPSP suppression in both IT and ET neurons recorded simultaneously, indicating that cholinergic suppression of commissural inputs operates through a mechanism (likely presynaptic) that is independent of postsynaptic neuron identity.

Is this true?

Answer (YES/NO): YES